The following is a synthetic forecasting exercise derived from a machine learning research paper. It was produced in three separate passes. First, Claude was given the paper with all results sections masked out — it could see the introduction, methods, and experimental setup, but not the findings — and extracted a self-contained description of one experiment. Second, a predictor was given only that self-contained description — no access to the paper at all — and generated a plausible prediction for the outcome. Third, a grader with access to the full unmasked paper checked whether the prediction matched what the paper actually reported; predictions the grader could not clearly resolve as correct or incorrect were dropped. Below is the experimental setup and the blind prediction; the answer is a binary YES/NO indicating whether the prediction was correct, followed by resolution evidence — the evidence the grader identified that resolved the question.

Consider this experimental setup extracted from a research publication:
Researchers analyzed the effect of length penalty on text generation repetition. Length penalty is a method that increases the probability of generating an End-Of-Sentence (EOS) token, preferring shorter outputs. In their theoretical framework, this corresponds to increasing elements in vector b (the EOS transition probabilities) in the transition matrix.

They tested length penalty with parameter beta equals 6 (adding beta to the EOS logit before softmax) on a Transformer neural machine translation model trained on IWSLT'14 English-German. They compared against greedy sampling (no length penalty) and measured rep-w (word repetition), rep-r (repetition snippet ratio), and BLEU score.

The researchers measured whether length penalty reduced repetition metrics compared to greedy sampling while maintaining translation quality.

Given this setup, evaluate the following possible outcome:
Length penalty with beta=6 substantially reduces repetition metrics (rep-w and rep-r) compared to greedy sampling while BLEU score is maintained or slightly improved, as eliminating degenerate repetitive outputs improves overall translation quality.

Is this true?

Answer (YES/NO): NO